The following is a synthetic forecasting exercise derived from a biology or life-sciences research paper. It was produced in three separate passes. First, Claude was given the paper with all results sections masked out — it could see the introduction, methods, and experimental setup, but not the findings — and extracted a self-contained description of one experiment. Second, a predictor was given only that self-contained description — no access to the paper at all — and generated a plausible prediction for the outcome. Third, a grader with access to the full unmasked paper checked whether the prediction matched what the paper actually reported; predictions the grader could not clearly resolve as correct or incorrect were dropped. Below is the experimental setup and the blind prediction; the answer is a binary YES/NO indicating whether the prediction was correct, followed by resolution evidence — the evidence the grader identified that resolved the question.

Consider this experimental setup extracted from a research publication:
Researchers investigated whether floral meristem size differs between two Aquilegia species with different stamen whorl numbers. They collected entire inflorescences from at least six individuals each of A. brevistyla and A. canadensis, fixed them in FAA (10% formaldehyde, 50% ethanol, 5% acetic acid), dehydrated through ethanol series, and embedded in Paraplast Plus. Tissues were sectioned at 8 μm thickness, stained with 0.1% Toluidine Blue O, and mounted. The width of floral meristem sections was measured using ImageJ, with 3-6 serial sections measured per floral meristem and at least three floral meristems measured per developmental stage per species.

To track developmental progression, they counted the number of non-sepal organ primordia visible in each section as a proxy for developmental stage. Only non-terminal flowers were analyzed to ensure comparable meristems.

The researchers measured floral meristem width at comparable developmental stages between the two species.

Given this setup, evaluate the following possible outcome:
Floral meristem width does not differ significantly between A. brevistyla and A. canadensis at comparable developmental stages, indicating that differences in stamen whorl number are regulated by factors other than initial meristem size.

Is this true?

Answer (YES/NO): NO